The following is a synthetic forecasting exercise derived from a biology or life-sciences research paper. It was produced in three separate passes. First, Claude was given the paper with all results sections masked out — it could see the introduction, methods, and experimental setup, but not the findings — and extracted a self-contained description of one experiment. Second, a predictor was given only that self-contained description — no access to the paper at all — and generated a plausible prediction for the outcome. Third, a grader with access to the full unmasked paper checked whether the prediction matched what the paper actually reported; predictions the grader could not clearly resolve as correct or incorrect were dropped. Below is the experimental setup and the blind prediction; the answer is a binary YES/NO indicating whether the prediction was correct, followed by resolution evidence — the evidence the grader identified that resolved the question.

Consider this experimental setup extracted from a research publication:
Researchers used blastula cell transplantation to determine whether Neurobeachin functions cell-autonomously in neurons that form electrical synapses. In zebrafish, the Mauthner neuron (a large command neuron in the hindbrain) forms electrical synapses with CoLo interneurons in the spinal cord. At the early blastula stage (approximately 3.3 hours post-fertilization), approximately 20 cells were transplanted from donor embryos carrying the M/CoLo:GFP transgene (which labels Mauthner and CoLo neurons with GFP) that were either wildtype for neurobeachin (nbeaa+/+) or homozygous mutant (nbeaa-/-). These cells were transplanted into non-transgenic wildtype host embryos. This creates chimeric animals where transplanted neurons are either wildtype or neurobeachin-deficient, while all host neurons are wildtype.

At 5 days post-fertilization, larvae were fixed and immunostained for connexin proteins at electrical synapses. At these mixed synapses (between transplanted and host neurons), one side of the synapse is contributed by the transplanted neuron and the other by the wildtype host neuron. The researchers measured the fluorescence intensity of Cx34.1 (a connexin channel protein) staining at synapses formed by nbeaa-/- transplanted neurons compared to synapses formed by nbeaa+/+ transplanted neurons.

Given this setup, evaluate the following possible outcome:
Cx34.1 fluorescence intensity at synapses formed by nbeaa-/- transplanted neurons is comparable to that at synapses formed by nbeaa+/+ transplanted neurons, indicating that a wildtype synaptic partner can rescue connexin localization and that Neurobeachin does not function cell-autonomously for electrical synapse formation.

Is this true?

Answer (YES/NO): NO